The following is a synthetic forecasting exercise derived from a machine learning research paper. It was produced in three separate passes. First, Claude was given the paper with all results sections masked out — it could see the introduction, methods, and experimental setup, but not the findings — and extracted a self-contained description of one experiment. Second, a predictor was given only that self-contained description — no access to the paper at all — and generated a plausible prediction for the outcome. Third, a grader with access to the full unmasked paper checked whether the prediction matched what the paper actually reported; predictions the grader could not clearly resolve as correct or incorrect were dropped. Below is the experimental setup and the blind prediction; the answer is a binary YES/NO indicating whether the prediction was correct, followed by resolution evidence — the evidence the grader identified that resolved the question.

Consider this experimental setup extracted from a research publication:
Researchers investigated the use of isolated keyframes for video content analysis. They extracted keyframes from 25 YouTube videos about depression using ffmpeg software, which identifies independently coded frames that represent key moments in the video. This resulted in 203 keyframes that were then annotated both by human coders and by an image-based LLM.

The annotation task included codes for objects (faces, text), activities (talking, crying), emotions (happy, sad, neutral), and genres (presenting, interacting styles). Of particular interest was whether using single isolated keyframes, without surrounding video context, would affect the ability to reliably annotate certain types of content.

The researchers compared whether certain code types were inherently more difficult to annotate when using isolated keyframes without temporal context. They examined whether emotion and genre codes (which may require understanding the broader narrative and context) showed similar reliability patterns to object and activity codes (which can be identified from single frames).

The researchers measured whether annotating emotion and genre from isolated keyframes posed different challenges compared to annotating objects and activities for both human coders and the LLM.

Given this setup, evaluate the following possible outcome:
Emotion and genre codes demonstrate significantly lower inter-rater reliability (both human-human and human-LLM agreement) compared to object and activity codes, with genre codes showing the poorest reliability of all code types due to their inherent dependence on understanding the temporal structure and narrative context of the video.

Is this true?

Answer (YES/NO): NO